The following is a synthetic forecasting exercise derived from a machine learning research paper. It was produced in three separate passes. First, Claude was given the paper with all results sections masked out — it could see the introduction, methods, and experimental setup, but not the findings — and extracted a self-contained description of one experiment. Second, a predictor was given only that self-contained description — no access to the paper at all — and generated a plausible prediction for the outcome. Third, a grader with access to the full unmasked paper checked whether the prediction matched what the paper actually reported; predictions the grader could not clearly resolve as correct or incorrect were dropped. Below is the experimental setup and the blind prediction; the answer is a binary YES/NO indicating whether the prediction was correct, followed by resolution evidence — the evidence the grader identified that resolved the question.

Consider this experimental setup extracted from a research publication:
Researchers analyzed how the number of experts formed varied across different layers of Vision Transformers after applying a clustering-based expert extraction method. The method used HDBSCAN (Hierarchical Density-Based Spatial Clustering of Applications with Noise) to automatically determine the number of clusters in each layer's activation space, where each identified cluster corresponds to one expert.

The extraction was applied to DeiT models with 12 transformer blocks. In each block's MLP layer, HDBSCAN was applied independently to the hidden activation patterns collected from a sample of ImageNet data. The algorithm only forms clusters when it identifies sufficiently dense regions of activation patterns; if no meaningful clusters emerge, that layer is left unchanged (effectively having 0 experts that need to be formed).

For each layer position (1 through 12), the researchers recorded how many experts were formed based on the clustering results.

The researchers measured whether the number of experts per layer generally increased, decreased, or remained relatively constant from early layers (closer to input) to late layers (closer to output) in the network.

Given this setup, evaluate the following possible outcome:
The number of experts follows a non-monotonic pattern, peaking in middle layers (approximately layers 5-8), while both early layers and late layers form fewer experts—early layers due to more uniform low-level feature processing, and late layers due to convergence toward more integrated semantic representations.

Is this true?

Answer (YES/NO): NO